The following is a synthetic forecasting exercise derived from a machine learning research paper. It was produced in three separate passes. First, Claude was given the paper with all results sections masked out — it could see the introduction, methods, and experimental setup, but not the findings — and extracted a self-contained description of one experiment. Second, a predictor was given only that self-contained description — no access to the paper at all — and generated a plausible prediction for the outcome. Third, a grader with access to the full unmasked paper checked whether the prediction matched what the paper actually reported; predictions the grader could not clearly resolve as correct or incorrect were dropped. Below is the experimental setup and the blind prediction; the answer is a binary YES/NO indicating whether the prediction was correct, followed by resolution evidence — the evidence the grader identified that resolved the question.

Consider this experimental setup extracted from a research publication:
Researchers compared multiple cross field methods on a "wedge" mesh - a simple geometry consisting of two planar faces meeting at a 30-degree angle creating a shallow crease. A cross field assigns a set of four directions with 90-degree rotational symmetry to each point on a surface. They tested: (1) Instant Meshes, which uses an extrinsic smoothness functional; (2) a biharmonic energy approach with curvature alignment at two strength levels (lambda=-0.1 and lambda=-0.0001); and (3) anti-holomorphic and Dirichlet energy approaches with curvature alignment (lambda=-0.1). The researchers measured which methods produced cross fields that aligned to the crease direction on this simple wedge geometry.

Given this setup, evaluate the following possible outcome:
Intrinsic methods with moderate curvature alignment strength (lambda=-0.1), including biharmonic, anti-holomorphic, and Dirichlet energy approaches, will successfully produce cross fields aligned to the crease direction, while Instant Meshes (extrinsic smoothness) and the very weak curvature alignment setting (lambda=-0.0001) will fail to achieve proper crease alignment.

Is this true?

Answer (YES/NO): NO